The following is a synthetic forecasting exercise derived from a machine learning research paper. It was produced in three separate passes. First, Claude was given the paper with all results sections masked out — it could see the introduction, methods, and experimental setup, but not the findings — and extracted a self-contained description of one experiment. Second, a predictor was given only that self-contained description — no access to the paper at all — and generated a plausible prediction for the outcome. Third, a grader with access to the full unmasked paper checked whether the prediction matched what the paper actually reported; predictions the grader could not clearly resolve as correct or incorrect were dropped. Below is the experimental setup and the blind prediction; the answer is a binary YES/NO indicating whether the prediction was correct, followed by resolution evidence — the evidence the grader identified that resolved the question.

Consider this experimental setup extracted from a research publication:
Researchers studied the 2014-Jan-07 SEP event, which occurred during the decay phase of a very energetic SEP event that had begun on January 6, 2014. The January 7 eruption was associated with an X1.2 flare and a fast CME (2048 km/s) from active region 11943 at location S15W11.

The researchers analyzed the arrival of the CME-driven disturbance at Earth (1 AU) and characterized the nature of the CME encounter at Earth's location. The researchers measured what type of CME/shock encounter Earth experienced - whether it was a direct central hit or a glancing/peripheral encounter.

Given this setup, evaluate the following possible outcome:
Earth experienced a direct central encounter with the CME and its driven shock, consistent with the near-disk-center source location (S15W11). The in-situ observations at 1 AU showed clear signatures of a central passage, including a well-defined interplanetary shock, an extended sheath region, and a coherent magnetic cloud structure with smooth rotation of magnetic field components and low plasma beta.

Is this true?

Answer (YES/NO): NO